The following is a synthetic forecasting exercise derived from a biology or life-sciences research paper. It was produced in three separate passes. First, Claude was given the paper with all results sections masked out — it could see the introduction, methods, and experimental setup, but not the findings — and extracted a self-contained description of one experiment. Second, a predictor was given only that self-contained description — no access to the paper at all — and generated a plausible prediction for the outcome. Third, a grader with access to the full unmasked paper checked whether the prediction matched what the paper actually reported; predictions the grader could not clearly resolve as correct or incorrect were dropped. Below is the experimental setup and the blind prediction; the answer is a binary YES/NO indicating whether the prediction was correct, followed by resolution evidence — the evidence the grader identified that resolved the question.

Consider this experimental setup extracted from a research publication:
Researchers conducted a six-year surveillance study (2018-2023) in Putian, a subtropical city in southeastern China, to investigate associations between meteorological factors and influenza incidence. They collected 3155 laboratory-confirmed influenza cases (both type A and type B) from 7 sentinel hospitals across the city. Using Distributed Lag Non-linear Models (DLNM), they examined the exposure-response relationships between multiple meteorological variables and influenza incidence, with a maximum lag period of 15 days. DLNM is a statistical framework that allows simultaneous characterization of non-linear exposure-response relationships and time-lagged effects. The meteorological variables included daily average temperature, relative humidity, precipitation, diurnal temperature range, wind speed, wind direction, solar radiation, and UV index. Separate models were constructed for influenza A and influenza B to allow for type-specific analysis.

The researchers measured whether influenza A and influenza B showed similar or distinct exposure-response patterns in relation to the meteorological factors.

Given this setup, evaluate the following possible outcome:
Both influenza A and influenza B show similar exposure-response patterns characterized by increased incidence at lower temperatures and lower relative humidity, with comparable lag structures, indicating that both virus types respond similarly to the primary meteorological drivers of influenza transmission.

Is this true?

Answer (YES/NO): NO